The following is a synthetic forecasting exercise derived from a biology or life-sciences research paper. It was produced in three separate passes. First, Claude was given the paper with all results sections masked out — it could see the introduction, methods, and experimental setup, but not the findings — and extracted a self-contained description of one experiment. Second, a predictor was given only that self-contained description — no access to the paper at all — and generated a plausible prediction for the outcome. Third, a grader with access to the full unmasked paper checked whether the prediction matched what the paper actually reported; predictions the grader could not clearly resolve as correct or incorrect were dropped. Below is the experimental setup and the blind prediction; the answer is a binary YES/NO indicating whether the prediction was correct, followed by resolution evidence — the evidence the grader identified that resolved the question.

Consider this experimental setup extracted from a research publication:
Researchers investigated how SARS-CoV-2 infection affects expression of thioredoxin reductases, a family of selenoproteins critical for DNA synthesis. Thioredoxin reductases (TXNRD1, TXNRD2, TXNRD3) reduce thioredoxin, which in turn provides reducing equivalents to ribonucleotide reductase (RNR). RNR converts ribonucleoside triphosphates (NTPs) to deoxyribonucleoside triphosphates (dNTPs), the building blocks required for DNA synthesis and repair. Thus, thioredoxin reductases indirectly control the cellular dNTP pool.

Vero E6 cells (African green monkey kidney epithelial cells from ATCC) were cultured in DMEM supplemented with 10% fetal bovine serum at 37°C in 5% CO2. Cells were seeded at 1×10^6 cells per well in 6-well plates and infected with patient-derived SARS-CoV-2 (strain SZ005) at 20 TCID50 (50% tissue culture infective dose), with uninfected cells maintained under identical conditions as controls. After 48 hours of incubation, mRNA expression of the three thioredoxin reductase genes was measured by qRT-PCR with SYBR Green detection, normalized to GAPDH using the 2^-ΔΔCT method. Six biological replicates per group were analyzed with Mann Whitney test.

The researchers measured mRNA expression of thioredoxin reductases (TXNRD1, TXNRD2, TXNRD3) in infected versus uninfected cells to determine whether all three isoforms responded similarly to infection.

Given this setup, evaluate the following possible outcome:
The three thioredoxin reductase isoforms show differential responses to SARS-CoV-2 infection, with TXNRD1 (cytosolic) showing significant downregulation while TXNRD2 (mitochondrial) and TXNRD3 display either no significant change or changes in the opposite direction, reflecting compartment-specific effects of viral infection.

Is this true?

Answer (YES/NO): NO